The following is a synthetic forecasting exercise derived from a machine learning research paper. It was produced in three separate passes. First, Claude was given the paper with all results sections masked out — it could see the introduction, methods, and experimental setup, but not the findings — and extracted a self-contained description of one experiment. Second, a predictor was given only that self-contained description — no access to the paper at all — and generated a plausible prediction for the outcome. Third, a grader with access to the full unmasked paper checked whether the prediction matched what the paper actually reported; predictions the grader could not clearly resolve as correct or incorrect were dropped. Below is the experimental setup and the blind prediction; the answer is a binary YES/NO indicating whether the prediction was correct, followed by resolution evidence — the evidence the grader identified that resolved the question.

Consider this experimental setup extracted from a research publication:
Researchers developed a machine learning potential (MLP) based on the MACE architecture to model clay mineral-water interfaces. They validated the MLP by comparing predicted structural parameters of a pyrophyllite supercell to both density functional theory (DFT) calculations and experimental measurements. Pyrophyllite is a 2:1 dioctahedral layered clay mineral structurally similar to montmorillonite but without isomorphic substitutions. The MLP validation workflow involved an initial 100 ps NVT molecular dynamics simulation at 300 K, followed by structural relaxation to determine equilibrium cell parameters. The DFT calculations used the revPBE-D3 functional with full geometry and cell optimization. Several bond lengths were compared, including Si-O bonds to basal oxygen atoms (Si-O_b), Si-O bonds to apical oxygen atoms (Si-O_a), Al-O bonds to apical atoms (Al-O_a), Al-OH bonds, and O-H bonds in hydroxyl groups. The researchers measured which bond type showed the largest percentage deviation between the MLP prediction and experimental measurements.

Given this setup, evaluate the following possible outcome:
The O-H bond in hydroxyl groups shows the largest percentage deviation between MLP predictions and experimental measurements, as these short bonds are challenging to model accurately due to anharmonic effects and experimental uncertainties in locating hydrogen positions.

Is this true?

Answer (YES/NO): YES